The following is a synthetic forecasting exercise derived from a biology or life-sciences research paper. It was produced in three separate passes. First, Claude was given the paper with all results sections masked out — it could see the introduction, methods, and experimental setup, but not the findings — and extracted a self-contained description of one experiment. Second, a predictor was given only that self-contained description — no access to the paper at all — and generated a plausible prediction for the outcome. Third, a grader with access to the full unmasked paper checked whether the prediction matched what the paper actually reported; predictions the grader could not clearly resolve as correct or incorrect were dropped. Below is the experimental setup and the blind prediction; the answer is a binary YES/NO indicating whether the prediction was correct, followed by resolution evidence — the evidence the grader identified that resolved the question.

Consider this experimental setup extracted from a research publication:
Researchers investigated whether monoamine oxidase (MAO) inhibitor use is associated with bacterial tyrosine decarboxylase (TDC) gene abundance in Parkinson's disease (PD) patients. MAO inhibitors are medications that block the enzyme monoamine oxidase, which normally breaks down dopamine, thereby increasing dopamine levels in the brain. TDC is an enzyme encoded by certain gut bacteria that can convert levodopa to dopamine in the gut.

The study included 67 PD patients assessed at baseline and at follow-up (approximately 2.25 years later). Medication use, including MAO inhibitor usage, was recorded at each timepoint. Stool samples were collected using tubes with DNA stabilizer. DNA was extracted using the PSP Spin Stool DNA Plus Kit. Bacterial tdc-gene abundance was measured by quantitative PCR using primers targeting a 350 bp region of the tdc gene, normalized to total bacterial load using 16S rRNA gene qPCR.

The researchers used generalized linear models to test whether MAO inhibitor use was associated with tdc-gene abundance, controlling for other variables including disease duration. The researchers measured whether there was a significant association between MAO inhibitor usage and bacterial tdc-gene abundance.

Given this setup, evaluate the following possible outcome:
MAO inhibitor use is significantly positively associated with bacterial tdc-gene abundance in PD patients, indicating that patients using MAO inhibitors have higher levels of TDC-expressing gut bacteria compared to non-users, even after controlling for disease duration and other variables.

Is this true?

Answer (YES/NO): NO